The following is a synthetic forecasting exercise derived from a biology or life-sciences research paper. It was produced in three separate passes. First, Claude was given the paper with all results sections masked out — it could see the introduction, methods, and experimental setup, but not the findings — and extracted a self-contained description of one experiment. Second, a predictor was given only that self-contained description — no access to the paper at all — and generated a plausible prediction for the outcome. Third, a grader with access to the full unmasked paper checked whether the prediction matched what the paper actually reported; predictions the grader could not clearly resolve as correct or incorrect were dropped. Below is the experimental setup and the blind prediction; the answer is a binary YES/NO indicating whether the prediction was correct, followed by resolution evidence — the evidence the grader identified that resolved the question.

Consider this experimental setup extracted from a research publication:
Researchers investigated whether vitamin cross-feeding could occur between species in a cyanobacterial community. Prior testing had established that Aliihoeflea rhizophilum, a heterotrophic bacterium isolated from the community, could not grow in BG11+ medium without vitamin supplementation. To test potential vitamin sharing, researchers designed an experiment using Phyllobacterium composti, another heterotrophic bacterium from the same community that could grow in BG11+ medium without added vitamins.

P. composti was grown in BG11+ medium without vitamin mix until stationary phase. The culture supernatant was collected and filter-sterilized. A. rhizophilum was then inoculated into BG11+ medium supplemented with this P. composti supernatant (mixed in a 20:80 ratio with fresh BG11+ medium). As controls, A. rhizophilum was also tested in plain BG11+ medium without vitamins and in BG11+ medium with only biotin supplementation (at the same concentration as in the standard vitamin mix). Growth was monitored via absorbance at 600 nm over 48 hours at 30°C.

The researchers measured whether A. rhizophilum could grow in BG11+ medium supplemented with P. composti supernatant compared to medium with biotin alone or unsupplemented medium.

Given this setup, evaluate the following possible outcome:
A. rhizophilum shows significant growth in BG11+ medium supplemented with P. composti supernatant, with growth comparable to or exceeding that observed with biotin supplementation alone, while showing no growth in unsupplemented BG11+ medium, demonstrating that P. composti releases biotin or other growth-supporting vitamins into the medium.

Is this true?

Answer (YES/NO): NO